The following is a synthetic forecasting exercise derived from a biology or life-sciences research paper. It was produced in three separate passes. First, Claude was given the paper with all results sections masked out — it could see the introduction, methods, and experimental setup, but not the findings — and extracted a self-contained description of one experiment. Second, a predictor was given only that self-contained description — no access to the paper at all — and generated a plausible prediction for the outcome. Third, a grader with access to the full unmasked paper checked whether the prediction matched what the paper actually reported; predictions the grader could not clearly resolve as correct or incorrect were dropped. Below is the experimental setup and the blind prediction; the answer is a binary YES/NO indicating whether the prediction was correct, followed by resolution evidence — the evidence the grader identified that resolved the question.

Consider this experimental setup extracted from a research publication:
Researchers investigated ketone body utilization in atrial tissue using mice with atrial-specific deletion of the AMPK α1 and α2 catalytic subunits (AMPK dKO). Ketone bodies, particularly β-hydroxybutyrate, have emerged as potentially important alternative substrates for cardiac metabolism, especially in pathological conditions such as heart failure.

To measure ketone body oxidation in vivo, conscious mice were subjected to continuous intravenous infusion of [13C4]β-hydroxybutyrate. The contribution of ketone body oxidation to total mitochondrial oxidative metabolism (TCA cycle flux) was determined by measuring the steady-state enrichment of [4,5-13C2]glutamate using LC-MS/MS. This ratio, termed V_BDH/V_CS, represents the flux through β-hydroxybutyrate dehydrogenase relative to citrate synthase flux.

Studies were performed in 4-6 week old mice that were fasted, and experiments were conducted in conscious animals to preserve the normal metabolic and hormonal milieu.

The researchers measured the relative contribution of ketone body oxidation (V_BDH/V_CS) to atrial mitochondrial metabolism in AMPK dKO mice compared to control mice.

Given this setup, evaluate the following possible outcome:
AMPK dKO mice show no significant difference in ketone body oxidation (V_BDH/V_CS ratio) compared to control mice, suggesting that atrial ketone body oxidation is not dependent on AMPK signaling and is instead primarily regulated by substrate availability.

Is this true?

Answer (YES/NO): YES